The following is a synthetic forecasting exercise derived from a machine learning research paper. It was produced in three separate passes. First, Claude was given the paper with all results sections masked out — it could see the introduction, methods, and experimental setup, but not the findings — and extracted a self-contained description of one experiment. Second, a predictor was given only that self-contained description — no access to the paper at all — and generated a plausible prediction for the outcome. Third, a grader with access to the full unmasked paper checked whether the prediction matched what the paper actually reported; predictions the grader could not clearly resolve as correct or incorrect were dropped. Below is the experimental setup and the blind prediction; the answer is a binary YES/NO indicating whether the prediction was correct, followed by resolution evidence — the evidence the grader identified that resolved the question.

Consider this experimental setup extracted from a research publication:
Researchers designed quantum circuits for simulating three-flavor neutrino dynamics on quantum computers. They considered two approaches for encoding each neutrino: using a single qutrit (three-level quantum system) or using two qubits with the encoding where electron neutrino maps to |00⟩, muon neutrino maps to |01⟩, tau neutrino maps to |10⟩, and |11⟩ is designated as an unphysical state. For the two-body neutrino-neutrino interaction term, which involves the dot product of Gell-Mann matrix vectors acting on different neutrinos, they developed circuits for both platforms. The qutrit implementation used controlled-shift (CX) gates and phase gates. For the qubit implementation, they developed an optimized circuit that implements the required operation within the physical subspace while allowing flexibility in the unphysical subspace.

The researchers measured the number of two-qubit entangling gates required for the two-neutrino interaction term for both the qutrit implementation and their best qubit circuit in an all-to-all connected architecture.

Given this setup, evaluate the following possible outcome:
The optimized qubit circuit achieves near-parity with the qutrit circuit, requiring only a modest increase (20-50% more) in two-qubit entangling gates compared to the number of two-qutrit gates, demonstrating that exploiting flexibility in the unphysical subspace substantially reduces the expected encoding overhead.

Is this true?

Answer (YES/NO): NO